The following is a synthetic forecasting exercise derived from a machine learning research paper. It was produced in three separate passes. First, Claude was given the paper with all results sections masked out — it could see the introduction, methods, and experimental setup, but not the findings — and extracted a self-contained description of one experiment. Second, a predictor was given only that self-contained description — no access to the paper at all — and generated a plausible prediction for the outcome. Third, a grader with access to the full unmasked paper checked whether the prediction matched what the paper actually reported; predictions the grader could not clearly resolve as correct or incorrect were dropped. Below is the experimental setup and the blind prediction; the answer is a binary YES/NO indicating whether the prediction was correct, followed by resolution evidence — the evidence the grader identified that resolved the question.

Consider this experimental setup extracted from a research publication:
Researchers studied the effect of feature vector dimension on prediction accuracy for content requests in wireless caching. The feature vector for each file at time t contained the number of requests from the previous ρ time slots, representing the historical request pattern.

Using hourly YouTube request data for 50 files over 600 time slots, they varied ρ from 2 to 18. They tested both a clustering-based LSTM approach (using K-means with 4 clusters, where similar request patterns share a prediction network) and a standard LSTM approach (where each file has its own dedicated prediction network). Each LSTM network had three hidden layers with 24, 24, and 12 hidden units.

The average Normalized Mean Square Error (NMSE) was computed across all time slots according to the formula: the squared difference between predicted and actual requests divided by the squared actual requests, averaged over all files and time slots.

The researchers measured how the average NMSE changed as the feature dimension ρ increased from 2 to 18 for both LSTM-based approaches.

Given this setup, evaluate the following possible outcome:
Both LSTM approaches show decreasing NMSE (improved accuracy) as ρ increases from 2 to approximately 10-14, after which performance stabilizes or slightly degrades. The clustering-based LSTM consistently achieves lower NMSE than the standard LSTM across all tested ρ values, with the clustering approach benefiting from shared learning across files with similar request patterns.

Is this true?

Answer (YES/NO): NO